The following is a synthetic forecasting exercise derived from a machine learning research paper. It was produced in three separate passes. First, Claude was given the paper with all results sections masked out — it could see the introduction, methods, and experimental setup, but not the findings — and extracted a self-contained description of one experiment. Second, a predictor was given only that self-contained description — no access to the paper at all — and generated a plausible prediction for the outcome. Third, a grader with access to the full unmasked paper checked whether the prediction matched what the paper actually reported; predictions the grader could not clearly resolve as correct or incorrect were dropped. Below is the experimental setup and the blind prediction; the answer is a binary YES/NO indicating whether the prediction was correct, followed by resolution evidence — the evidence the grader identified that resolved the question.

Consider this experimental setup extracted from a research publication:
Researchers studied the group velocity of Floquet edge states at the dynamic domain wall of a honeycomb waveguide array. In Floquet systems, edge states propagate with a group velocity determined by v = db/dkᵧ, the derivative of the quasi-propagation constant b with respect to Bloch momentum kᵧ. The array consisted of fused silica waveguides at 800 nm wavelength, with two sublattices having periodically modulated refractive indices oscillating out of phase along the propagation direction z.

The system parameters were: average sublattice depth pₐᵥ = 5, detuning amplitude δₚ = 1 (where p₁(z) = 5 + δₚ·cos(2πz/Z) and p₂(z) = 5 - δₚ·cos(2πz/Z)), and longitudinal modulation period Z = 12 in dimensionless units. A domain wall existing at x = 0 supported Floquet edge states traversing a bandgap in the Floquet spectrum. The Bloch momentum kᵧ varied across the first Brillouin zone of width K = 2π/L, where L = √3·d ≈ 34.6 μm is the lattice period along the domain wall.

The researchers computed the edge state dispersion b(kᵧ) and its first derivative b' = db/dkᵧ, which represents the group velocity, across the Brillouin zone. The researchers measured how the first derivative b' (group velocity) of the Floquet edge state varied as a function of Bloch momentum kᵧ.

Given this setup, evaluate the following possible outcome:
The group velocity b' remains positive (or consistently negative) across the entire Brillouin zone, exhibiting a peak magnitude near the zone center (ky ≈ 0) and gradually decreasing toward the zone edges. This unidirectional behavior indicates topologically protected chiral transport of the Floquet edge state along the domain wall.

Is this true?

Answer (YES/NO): NO